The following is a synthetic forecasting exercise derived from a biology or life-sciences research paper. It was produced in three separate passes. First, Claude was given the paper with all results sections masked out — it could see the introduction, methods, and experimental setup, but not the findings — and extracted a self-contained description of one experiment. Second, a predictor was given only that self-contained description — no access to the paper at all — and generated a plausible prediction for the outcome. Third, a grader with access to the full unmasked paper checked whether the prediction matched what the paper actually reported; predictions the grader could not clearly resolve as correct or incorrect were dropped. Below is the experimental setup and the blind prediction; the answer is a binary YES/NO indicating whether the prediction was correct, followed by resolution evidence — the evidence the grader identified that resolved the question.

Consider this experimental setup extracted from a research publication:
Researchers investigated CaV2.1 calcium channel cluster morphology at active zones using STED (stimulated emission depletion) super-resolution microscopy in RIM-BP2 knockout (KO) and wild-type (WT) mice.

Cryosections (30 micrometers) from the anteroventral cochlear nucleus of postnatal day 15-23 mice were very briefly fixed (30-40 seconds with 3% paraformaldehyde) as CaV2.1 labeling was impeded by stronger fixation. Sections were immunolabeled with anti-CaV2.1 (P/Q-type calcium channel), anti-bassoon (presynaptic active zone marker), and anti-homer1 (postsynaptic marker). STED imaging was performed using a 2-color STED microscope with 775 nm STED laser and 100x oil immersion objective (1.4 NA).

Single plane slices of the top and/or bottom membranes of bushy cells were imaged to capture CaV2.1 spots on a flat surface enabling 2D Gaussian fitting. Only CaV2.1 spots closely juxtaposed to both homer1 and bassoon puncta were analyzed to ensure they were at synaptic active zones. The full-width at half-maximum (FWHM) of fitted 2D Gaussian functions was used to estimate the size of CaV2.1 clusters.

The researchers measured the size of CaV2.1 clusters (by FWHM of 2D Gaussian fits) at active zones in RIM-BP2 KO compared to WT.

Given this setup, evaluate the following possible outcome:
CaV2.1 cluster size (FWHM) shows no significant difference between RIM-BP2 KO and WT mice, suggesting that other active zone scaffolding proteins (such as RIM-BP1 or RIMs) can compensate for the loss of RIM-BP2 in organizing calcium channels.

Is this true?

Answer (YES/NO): NO